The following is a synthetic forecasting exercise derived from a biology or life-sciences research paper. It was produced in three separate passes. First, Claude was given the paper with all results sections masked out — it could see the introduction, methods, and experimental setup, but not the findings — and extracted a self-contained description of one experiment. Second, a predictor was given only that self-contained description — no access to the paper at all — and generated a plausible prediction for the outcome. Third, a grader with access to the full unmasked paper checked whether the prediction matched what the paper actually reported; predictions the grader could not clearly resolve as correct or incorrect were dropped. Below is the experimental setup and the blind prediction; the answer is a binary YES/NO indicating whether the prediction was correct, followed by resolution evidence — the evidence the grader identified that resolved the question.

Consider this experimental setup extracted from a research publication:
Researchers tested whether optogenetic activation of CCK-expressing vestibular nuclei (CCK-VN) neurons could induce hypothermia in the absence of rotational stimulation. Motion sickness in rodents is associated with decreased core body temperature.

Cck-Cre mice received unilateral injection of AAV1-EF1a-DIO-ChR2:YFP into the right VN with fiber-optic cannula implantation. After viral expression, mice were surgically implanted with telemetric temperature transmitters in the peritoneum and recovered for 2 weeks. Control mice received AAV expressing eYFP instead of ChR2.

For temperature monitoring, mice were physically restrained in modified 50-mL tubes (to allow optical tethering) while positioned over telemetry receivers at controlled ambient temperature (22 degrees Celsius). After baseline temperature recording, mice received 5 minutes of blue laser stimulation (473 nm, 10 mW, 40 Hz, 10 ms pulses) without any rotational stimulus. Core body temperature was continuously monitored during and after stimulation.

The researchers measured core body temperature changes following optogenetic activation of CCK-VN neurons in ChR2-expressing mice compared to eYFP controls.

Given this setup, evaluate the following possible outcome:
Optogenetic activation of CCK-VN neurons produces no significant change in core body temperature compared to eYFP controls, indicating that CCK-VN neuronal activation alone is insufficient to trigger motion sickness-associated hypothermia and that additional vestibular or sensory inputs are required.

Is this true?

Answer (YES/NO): NO